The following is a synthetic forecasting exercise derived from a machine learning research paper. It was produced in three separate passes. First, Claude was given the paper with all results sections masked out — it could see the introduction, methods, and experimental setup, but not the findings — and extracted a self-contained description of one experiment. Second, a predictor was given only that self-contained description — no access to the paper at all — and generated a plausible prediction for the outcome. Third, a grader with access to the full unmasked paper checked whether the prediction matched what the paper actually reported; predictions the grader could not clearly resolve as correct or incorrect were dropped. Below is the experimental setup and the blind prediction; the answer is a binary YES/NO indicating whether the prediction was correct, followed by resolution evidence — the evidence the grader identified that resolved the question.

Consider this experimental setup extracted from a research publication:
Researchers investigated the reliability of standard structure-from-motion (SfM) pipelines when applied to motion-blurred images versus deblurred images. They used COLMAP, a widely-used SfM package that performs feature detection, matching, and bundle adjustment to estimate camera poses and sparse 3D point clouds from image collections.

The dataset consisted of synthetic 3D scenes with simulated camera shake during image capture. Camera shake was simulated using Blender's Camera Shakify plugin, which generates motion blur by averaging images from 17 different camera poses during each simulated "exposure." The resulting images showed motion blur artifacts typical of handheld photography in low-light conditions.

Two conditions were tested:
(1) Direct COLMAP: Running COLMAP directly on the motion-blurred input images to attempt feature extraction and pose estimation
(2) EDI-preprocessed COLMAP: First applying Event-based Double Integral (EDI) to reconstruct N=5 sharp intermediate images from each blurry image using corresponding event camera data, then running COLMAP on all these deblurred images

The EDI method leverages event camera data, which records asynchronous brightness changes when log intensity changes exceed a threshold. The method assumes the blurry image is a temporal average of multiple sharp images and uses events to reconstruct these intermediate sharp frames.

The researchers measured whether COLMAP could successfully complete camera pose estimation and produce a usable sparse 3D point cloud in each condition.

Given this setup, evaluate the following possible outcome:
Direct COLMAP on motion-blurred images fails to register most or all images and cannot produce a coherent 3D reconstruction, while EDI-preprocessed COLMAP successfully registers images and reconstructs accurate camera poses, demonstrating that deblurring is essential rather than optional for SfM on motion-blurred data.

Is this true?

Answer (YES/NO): YES